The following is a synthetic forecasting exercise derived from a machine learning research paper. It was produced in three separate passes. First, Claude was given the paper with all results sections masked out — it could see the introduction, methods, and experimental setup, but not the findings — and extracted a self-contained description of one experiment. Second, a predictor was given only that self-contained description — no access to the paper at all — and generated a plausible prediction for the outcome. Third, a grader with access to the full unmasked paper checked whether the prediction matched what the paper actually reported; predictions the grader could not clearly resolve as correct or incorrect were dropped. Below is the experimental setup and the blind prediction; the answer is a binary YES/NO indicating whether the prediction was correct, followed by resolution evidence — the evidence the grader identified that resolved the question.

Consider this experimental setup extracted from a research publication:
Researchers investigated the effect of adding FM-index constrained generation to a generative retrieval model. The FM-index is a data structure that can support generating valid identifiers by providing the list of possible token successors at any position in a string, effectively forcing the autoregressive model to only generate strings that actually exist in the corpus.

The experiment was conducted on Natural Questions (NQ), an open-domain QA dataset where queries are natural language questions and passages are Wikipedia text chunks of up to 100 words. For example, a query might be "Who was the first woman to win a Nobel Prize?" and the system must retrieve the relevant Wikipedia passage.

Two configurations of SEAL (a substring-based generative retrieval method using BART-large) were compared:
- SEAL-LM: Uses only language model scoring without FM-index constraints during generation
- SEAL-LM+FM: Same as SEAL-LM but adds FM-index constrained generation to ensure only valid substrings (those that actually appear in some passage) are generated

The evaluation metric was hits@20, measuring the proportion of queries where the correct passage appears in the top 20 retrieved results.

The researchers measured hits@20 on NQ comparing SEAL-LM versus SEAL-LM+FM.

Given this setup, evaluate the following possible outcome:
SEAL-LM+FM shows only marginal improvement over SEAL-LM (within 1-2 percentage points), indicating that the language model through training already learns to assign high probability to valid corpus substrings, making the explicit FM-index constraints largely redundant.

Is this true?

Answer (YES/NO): NO